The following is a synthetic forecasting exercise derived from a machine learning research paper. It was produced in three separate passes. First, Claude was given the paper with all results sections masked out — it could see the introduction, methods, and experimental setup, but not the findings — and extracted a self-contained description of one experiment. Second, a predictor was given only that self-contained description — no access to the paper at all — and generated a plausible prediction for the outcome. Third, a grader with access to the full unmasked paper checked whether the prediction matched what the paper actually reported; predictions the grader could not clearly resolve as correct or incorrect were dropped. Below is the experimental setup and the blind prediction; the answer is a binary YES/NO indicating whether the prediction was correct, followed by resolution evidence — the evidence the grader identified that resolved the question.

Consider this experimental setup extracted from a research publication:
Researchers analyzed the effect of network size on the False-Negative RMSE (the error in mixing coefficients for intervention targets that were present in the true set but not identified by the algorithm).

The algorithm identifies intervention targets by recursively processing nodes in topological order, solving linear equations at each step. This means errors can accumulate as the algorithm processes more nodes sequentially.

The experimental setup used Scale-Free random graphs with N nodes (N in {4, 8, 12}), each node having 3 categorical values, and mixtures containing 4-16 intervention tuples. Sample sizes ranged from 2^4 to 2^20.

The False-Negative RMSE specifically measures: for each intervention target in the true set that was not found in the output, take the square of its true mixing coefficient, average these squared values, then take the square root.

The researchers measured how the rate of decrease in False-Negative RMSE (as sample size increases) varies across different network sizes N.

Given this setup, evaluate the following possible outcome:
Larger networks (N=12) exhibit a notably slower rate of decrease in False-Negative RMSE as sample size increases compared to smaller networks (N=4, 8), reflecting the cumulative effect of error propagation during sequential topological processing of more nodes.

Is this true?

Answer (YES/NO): YES